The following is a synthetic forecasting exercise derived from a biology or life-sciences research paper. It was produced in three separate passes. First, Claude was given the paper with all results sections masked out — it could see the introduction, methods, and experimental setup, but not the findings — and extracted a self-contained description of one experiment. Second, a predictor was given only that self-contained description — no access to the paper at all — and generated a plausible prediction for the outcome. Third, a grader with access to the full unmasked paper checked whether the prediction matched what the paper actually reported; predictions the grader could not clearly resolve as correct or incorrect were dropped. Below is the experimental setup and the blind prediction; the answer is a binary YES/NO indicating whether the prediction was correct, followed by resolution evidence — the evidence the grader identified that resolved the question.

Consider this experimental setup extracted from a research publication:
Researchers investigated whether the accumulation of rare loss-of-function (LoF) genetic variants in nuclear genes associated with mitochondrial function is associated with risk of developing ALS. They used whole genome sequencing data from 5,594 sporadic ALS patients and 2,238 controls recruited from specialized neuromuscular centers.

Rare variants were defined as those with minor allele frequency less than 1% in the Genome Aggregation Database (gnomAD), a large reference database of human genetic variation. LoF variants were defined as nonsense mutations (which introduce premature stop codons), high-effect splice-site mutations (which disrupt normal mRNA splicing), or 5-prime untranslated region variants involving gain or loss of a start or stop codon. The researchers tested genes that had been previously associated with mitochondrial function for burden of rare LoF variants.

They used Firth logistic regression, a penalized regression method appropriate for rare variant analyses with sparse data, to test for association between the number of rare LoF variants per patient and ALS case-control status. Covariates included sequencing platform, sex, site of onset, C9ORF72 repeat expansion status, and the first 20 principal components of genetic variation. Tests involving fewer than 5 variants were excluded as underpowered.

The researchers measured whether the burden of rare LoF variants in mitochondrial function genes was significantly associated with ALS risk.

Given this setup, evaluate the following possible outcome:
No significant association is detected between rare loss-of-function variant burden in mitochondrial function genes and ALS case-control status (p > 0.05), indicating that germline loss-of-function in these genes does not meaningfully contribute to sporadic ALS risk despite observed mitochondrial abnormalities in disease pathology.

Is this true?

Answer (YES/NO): YES